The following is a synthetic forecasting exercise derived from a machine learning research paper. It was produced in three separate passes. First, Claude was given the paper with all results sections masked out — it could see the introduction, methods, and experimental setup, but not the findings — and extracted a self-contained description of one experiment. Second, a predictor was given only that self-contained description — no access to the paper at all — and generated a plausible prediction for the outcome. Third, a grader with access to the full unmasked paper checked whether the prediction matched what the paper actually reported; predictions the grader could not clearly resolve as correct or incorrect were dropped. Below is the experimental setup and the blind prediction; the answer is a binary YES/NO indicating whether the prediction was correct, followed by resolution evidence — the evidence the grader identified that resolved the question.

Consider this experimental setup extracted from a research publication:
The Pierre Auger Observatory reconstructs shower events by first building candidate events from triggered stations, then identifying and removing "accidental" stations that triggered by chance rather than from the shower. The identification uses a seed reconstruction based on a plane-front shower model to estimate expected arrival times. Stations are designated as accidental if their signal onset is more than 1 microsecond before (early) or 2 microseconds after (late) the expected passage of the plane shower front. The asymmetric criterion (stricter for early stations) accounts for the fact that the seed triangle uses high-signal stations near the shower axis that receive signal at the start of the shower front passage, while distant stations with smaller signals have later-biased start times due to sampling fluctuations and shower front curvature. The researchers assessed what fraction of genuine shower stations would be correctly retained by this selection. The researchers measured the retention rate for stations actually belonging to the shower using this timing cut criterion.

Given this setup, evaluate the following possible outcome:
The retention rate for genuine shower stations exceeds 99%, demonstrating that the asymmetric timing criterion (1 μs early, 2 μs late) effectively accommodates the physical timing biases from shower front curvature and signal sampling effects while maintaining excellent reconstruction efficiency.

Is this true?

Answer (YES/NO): YES